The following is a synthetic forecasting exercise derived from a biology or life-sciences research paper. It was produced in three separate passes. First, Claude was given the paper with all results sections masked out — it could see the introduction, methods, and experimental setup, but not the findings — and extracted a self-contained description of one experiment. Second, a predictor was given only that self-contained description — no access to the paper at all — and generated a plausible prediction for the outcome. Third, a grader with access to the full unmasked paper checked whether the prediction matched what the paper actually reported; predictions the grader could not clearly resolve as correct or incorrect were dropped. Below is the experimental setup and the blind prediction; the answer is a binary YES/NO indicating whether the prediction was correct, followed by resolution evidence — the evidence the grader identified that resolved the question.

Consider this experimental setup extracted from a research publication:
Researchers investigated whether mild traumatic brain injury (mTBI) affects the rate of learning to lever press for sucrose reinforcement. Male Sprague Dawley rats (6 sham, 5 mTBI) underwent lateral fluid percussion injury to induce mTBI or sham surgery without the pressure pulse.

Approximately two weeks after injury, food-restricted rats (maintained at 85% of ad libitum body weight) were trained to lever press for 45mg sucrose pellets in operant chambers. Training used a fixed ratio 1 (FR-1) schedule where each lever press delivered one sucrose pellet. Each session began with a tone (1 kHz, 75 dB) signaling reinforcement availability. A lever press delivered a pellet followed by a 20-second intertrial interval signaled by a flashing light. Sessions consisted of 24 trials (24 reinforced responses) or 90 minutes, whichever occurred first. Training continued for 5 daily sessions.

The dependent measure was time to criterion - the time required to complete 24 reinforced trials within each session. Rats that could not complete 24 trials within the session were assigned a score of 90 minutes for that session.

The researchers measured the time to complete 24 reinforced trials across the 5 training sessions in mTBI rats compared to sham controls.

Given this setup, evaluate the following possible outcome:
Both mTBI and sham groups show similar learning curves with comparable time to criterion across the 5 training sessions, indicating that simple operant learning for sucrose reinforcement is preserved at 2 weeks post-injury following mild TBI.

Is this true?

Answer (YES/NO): YES